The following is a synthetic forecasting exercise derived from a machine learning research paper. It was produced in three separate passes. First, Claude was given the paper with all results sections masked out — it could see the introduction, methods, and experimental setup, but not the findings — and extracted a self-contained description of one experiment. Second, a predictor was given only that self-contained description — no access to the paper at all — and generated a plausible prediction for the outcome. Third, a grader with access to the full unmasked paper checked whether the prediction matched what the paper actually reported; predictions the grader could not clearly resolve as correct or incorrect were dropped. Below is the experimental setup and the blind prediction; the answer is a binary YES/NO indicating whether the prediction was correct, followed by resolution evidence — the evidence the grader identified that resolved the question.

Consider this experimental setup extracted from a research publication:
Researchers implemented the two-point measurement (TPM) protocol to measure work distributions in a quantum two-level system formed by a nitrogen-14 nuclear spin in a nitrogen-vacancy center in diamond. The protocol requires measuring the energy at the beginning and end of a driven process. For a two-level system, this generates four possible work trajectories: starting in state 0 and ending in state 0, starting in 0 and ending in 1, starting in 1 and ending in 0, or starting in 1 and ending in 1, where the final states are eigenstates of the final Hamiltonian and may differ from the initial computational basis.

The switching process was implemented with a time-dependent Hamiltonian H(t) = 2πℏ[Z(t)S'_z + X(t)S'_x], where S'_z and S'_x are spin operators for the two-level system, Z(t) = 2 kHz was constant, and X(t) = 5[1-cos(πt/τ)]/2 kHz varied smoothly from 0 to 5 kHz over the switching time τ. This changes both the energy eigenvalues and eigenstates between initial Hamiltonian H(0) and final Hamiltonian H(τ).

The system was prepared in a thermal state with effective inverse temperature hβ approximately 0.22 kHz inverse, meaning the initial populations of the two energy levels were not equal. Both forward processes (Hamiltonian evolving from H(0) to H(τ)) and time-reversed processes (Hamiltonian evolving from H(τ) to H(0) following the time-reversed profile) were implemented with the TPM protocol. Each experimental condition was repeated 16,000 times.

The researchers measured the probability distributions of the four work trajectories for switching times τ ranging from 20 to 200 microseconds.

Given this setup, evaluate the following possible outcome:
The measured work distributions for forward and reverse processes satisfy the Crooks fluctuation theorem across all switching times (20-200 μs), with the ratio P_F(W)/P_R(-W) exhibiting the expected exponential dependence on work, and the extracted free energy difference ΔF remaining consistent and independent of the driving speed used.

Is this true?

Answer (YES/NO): NO